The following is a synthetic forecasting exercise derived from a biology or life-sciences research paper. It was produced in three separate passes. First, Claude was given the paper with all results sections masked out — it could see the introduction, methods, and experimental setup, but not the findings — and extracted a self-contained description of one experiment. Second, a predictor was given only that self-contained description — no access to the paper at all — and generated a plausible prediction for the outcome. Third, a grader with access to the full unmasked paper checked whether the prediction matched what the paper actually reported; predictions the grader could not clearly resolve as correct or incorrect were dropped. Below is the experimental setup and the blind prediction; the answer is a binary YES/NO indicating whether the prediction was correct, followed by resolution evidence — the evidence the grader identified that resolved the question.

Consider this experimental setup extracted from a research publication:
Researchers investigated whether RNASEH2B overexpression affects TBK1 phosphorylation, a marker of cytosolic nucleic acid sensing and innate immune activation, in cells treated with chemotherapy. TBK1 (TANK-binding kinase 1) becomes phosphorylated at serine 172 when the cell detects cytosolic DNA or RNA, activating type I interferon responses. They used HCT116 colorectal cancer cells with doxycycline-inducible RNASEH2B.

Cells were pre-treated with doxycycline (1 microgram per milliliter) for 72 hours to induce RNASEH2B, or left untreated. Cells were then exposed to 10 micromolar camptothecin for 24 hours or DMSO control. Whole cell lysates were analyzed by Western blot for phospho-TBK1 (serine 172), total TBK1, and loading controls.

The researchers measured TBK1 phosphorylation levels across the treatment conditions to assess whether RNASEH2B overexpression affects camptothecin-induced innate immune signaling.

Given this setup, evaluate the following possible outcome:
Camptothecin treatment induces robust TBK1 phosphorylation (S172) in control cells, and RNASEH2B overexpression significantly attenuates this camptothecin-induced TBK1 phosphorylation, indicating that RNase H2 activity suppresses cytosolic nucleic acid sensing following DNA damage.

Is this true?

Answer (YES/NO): NO